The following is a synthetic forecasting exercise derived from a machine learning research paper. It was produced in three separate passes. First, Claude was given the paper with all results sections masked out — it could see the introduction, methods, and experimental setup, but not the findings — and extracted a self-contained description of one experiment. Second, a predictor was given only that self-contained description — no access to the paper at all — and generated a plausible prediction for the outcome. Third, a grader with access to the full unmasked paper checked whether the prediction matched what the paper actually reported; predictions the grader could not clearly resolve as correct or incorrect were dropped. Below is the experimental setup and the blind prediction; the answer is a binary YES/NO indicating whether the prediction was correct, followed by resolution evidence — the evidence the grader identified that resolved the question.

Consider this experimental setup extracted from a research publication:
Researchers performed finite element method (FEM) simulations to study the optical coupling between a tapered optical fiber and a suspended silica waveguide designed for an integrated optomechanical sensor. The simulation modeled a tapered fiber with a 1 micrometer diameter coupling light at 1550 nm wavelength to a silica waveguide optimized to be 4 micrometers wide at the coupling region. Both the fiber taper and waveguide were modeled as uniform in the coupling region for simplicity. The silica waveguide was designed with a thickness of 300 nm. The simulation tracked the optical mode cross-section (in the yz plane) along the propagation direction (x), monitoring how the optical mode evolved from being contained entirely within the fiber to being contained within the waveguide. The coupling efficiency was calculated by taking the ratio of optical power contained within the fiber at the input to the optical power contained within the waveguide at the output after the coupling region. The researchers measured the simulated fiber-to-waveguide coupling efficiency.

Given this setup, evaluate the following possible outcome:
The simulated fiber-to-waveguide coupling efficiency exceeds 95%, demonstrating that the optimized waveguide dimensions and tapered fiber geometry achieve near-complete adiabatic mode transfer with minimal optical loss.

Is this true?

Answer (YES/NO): NO